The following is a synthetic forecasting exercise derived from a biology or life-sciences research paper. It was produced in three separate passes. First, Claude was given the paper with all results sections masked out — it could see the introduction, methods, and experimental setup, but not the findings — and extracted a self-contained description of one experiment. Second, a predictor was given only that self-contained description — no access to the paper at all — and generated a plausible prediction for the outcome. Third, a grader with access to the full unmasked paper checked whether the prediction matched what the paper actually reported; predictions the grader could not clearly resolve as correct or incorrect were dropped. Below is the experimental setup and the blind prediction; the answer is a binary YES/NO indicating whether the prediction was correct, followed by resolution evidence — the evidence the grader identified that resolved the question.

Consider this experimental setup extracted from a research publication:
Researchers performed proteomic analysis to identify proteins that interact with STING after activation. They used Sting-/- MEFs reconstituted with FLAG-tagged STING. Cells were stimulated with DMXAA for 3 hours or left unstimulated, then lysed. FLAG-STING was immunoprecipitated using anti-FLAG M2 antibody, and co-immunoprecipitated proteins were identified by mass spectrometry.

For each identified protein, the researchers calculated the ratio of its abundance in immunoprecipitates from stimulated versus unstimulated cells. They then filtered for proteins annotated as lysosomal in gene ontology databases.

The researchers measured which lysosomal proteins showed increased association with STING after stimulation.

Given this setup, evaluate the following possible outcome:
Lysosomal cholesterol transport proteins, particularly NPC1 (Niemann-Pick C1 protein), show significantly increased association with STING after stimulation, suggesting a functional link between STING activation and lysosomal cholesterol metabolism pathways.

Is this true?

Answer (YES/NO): NO